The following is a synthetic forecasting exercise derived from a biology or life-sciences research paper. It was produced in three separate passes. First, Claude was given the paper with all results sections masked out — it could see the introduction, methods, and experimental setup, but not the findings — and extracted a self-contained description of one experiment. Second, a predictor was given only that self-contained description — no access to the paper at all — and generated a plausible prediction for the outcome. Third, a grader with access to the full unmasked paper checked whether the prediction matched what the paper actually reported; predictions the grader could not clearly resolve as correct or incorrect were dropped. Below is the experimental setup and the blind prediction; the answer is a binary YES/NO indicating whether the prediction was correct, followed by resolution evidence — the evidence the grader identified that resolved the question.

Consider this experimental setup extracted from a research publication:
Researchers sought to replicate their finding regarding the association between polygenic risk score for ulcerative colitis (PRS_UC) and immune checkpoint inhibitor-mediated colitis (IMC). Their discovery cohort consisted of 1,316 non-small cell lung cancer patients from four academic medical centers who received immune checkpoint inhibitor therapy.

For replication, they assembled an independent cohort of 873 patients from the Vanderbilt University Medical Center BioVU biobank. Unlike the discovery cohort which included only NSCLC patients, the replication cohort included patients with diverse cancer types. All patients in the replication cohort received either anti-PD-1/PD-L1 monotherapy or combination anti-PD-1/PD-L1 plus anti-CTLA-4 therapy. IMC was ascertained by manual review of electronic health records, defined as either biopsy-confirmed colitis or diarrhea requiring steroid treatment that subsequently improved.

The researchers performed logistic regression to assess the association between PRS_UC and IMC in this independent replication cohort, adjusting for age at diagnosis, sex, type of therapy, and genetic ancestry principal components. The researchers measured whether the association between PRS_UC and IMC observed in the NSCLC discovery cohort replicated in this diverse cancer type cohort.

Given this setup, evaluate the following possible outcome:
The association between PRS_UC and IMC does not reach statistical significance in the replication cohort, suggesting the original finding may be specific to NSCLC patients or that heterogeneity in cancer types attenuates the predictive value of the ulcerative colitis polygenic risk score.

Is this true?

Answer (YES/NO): NO